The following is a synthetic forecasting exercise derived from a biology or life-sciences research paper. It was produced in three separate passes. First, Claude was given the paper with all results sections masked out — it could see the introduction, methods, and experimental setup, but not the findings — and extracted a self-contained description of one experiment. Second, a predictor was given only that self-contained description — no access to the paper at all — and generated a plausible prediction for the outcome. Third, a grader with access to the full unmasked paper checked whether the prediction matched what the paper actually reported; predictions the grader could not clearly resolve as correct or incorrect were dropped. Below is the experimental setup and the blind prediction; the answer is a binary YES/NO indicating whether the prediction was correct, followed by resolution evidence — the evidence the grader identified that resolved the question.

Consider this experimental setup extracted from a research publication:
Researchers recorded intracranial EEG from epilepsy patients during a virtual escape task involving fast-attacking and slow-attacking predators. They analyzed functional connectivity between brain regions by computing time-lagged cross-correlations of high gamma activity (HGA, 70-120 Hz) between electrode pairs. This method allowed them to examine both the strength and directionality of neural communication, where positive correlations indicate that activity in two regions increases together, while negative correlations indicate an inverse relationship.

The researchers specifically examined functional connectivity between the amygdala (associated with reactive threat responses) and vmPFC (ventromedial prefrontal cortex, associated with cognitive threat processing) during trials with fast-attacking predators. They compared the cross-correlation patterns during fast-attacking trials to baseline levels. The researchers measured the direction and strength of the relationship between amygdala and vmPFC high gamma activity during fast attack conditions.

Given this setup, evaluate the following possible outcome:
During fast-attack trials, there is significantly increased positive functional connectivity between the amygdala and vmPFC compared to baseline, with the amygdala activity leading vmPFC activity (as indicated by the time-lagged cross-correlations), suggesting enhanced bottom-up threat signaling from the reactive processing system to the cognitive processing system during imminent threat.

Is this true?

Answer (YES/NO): NO